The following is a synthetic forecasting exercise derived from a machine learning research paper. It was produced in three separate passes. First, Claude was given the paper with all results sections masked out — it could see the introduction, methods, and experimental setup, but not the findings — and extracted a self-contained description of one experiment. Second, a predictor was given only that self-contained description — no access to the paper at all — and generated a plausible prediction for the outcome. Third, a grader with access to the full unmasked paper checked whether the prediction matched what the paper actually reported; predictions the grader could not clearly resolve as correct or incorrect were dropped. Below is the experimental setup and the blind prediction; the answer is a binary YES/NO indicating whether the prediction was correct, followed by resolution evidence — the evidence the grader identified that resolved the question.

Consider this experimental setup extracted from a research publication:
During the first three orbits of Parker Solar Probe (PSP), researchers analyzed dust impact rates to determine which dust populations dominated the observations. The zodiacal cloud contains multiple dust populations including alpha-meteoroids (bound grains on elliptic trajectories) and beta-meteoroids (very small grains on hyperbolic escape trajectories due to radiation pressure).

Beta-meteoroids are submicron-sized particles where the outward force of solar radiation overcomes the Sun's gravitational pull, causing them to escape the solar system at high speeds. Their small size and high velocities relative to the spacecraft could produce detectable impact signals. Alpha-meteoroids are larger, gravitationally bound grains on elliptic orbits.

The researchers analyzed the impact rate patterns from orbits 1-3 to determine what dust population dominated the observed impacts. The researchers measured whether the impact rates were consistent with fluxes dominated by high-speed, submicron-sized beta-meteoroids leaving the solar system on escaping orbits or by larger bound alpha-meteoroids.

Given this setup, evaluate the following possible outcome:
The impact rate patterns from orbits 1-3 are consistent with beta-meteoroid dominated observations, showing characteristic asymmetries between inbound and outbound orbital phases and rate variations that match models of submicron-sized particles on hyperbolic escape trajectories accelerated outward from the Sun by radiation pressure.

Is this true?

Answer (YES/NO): YES